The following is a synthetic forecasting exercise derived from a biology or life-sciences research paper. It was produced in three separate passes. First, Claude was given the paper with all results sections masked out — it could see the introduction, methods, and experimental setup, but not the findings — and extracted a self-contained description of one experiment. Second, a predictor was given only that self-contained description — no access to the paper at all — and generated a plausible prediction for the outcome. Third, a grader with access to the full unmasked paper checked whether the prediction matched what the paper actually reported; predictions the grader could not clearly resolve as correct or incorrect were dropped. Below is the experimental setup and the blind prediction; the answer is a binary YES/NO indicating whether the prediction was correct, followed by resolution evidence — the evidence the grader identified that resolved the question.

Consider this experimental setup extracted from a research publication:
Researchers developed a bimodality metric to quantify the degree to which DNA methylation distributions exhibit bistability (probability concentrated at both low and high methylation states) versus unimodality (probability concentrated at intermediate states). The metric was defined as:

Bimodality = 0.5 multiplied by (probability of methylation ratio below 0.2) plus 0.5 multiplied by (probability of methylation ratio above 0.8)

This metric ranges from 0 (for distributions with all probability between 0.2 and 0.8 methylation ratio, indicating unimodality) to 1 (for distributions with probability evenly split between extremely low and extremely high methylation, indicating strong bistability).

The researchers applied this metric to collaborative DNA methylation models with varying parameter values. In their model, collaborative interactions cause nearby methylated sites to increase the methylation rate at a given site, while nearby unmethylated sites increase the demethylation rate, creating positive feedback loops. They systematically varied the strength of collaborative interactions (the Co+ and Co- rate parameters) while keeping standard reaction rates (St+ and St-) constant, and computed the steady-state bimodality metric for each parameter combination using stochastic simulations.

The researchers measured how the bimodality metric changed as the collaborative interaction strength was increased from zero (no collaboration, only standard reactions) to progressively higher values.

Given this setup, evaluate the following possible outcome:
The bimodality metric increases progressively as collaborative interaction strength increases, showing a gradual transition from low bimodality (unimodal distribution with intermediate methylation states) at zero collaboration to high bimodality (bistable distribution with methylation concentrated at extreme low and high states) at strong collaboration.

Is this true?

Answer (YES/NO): NO